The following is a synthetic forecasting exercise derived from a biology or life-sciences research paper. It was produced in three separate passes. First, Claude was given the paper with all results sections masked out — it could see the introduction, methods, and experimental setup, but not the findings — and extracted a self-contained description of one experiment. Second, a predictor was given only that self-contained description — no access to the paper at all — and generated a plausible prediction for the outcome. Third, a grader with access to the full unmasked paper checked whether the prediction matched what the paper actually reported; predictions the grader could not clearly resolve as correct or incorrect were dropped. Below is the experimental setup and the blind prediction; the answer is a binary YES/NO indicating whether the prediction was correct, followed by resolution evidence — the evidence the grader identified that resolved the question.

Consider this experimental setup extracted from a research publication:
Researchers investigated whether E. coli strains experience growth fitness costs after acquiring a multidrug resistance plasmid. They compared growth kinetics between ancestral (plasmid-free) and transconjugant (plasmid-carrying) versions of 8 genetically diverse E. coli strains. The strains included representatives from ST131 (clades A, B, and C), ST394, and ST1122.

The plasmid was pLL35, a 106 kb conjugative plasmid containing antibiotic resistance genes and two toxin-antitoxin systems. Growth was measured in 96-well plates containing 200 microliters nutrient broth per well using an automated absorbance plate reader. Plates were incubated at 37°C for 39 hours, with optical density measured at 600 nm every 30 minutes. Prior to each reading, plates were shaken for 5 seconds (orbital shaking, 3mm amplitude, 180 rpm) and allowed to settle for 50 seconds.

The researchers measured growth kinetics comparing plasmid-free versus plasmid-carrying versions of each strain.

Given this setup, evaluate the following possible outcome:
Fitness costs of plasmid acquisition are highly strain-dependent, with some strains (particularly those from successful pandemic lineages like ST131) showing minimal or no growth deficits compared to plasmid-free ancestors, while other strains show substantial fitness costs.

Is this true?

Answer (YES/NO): NO